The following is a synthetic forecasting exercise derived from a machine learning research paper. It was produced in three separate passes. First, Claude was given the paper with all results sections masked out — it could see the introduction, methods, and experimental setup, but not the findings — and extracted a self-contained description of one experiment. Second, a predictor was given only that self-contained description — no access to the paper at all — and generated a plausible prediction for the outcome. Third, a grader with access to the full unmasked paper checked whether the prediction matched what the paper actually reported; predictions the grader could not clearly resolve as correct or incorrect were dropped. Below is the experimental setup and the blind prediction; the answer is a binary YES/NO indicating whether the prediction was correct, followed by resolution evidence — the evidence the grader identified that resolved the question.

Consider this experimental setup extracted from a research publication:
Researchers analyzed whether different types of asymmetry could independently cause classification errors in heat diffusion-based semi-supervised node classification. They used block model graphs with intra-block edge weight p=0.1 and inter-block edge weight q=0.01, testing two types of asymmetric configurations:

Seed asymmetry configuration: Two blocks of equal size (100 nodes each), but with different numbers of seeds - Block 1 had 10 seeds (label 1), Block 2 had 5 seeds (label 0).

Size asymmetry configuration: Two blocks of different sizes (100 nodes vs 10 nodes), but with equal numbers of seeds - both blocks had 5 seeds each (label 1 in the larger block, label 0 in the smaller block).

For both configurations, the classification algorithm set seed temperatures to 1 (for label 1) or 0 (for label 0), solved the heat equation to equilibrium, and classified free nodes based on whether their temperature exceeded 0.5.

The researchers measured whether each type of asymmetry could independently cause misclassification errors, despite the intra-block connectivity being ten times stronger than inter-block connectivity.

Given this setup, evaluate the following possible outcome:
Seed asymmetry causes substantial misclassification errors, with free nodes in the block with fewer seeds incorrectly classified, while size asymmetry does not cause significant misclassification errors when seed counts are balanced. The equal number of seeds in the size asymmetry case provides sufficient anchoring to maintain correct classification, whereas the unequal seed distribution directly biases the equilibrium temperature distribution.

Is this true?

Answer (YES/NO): NO